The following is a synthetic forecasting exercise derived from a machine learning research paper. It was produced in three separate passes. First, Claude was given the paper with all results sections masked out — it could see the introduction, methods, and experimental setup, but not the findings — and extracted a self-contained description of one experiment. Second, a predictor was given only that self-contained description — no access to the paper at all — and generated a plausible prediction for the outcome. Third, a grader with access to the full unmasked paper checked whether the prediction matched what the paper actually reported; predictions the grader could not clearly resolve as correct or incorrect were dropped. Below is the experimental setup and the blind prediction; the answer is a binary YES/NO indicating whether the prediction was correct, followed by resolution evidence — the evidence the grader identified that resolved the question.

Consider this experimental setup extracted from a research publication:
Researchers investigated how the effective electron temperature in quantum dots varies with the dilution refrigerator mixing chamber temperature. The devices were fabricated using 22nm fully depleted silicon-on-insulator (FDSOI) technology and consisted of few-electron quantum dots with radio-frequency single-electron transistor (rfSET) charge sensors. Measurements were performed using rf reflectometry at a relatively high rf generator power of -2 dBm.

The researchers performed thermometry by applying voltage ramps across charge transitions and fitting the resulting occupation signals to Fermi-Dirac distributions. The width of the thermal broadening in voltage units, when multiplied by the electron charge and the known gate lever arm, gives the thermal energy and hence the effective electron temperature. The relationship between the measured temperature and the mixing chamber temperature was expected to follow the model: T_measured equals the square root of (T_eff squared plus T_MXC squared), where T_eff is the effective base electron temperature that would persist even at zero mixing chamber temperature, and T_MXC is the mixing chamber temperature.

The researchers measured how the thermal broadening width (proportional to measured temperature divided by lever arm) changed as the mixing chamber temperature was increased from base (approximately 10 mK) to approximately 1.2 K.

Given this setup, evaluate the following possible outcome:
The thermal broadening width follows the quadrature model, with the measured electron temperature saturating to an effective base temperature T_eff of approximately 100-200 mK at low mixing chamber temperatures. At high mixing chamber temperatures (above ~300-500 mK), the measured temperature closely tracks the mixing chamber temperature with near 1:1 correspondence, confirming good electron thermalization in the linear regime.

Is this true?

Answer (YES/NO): NO